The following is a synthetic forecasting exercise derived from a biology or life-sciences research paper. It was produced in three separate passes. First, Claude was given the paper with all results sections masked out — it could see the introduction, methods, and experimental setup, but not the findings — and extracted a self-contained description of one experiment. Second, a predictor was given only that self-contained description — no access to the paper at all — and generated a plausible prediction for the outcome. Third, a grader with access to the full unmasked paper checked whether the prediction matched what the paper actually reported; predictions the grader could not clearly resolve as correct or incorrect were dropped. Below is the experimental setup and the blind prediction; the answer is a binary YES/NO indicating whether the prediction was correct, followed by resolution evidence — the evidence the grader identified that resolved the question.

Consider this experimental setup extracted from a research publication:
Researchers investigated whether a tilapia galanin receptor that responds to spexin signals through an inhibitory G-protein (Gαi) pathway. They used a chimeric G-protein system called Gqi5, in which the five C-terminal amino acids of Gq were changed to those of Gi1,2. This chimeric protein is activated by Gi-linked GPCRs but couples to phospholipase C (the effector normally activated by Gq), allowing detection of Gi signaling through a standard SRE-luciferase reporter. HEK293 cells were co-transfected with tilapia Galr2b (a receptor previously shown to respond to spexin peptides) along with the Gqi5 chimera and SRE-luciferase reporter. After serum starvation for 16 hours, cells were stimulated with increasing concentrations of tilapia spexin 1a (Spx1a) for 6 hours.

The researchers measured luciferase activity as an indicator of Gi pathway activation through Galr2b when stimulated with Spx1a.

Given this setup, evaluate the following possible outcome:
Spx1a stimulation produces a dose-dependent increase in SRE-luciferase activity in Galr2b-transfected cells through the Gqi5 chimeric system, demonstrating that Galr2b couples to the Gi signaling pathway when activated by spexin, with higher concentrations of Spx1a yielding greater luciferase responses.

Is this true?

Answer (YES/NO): YES